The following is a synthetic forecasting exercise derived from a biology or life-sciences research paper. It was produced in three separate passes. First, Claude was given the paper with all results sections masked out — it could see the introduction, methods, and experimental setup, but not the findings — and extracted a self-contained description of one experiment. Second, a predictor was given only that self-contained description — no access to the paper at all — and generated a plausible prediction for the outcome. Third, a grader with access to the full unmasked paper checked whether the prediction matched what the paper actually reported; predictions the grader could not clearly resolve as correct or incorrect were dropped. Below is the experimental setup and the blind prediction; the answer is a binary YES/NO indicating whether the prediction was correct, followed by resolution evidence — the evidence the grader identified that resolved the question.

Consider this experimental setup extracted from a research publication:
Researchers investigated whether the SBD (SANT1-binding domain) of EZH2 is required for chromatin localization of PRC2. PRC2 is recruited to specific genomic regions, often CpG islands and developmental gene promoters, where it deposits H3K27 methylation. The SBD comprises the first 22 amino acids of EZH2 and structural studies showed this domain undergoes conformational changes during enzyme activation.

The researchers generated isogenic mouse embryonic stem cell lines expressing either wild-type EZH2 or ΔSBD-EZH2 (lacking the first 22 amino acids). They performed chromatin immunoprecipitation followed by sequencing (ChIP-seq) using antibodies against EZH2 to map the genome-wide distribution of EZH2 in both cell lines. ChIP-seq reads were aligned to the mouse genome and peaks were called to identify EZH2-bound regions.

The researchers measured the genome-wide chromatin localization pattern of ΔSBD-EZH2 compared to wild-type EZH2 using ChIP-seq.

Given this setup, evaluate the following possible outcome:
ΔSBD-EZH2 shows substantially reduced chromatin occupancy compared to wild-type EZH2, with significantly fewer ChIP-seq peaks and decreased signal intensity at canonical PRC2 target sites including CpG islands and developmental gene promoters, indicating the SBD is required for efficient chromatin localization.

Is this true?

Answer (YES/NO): NO